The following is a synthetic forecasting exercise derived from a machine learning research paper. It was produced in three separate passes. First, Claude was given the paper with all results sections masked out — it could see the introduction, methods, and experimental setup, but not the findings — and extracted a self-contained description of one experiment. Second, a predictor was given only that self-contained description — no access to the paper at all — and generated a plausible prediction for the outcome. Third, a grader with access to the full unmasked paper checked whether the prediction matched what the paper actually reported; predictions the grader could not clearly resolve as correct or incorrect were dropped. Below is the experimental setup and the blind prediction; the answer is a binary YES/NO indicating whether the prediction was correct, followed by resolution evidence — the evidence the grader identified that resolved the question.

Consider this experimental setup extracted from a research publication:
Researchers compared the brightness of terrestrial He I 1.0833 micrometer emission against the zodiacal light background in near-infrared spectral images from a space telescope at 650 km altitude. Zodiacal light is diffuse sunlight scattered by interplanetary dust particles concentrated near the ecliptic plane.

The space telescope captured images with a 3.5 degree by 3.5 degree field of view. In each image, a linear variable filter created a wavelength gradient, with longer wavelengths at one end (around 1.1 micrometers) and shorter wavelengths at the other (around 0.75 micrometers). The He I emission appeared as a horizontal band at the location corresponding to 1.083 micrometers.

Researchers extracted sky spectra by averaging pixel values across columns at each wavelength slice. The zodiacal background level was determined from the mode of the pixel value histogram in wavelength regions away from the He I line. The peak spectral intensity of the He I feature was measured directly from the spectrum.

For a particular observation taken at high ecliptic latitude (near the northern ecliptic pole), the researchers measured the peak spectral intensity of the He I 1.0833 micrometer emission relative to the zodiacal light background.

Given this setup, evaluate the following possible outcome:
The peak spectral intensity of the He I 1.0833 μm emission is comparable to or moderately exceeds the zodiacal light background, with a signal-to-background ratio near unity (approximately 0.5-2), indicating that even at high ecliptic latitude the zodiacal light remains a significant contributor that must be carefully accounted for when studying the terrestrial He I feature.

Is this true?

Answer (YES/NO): YES